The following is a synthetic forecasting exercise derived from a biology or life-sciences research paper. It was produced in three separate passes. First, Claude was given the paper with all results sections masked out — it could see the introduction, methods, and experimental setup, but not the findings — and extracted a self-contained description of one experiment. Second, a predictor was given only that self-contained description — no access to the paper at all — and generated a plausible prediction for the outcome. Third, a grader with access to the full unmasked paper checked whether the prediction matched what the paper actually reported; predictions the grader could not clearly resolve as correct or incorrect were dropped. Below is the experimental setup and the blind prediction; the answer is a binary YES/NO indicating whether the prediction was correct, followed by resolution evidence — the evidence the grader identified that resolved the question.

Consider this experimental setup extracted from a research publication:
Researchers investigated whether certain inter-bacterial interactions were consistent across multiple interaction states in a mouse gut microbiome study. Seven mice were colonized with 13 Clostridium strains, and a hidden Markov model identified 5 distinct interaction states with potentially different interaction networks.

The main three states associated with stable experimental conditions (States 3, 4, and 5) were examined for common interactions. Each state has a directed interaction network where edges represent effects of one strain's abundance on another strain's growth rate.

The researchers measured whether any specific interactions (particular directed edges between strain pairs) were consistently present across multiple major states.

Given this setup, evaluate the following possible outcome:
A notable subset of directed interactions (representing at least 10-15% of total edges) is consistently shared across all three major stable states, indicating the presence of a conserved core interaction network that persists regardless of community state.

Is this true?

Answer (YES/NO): NO